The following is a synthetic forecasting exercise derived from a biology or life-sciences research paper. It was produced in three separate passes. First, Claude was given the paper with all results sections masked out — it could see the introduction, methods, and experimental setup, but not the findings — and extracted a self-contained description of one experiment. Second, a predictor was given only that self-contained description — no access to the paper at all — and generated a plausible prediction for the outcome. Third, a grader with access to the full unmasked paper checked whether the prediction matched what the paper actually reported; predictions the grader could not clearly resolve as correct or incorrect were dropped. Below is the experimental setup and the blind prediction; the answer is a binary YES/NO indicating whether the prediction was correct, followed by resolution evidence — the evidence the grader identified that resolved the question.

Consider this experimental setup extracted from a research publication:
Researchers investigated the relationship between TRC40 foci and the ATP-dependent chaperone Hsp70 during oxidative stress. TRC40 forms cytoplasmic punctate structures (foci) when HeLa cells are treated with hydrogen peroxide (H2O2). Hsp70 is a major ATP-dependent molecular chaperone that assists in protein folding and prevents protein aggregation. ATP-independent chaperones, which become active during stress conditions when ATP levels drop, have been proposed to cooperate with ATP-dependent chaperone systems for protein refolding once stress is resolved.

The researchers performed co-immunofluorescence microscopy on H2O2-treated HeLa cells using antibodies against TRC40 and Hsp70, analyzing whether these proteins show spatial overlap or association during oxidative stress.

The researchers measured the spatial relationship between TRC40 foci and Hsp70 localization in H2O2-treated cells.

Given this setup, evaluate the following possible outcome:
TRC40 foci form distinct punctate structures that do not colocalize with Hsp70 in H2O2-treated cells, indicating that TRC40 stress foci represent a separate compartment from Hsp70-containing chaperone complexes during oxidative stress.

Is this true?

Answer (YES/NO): NO